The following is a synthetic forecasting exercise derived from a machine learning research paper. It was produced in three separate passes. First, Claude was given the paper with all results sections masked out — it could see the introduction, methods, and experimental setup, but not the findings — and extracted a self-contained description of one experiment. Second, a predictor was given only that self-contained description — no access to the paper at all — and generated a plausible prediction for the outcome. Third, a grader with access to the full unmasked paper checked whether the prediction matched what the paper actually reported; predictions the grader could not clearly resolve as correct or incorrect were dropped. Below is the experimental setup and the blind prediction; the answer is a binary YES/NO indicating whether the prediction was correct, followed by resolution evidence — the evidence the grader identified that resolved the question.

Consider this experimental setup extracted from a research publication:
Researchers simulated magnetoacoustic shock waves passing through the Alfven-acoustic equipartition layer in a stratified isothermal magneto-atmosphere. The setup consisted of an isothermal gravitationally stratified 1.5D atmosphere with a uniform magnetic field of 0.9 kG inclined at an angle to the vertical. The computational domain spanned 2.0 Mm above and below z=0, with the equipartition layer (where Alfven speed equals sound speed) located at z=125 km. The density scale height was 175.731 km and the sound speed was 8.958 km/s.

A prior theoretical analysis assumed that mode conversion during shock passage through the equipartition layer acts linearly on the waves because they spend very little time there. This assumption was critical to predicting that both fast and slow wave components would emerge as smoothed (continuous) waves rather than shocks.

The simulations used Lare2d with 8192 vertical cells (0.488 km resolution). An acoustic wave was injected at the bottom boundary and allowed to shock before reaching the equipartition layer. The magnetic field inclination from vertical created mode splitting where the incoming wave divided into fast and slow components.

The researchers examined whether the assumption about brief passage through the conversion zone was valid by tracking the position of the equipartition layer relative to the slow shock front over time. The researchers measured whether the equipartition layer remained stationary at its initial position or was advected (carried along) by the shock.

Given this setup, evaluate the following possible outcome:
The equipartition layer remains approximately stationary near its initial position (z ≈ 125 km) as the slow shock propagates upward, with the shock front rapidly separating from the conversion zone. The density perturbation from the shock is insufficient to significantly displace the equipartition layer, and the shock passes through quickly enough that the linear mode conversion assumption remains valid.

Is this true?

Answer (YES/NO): NO